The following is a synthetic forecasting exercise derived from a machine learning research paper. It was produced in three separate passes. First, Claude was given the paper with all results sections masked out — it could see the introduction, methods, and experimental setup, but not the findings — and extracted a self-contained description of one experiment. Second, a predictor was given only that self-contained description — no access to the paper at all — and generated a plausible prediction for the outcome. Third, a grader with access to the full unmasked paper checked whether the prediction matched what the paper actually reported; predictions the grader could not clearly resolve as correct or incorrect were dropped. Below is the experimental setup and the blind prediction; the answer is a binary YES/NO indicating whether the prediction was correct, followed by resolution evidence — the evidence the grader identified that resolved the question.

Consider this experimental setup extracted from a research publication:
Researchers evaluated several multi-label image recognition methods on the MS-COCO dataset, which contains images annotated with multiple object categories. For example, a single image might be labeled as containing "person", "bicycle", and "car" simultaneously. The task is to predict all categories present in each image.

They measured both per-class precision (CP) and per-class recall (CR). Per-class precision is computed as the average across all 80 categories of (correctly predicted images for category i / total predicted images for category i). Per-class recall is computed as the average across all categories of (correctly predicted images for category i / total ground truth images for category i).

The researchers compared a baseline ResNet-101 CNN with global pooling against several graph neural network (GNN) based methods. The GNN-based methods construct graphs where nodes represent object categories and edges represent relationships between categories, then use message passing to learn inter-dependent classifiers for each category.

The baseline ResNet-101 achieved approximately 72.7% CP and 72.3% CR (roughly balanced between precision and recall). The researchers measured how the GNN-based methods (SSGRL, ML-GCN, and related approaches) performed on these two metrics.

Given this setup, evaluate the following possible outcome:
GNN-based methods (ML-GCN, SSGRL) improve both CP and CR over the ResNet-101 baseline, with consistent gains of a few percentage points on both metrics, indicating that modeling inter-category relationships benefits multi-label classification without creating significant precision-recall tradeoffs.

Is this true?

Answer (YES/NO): NO